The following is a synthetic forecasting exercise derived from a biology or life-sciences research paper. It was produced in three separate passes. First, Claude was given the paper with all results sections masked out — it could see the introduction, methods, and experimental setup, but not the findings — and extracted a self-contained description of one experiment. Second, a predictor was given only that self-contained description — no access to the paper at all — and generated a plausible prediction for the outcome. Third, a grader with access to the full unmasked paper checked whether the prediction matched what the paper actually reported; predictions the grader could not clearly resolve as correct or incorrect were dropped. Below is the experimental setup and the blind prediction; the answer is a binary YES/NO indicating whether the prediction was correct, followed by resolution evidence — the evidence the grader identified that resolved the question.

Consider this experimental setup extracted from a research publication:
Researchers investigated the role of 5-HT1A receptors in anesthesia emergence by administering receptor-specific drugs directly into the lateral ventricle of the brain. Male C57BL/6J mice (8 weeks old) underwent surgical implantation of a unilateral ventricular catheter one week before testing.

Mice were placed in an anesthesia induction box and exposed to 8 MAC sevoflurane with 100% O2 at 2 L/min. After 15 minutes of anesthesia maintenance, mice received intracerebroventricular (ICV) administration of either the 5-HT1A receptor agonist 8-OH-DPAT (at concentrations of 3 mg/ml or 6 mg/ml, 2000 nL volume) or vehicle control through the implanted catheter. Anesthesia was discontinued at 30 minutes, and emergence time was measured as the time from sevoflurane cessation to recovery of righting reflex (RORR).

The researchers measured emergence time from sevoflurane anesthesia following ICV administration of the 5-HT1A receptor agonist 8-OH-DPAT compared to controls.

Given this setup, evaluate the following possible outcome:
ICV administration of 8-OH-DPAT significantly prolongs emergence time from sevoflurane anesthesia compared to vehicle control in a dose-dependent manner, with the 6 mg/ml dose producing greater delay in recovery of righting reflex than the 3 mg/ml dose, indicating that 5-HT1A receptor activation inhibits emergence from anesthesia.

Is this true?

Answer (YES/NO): NO